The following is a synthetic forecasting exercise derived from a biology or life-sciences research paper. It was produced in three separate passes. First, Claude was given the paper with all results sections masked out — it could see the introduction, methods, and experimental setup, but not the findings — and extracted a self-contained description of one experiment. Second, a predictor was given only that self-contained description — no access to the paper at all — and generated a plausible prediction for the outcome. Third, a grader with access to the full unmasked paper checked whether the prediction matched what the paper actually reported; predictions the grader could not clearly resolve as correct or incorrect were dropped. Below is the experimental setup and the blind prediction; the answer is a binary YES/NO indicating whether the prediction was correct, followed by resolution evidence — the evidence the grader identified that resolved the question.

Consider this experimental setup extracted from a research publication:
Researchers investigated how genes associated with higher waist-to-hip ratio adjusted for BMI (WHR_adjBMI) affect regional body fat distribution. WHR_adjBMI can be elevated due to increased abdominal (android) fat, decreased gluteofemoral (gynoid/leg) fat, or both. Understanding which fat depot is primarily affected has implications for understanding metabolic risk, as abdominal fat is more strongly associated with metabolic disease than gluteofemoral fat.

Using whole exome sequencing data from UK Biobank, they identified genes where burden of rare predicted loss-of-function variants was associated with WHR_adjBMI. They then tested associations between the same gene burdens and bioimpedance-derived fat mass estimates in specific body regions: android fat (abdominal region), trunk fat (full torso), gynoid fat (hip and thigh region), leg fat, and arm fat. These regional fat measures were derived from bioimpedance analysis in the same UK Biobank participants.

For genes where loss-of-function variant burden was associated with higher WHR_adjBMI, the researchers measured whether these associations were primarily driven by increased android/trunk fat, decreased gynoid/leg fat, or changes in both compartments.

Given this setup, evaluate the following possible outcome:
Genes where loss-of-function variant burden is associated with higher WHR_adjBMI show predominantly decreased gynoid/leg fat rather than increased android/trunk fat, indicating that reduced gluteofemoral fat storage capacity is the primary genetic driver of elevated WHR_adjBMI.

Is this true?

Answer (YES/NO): NO